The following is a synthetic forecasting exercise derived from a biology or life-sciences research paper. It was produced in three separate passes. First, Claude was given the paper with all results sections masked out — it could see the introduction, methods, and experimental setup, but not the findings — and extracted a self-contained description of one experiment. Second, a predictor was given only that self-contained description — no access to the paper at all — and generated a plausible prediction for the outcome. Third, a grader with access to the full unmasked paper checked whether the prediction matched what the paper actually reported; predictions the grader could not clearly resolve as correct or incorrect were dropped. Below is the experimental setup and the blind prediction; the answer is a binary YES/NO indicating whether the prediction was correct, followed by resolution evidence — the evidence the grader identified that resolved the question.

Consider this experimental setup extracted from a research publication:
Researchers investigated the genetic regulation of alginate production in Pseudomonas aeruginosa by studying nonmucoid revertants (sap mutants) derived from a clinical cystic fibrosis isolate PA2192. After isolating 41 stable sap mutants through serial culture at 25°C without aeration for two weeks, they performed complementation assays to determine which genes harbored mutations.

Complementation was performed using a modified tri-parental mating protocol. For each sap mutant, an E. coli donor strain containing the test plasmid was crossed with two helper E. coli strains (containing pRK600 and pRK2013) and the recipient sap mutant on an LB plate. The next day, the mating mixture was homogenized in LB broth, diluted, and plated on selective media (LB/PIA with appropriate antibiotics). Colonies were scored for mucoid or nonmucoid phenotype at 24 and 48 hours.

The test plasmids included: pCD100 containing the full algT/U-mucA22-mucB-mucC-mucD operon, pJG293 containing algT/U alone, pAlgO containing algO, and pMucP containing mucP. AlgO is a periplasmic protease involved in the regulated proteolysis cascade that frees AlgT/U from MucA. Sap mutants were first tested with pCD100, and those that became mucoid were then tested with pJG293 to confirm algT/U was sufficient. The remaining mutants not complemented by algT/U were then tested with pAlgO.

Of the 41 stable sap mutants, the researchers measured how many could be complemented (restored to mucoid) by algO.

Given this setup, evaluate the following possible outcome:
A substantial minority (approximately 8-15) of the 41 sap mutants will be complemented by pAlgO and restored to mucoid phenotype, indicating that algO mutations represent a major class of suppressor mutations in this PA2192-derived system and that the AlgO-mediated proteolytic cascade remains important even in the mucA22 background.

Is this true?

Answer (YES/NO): NO